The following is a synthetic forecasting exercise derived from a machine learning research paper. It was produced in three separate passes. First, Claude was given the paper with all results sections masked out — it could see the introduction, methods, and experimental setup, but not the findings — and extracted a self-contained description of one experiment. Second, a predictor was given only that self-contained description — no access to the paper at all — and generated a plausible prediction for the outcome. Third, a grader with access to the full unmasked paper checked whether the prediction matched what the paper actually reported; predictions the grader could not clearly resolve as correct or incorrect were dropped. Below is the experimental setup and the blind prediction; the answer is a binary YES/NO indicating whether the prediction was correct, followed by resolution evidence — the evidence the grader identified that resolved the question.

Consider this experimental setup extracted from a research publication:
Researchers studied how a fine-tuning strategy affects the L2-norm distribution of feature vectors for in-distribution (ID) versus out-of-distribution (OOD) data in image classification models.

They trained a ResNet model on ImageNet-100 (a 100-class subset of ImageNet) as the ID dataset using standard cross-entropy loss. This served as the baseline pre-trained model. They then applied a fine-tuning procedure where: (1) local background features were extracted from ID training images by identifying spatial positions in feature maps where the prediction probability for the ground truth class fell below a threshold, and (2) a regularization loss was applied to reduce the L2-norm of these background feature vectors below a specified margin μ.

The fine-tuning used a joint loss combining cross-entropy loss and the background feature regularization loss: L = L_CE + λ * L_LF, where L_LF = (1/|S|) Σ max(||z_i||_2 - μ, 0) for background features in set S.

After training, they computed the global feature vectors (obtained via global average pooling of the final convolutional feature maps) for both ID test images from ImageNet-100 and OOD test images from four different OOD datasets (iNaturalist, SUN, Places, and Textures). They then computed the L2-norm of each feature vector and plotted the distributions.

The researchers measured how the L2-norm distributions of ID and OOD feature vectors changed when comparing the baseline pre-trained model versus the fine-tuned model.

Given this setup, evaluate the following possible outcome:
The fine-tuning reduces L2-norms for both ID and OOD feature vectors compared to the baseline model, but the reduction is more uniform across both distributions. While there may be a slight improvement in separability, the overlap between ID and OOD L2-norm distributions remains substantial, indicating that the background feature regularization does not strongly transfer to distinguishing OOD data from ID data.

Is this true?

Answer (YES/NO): NO